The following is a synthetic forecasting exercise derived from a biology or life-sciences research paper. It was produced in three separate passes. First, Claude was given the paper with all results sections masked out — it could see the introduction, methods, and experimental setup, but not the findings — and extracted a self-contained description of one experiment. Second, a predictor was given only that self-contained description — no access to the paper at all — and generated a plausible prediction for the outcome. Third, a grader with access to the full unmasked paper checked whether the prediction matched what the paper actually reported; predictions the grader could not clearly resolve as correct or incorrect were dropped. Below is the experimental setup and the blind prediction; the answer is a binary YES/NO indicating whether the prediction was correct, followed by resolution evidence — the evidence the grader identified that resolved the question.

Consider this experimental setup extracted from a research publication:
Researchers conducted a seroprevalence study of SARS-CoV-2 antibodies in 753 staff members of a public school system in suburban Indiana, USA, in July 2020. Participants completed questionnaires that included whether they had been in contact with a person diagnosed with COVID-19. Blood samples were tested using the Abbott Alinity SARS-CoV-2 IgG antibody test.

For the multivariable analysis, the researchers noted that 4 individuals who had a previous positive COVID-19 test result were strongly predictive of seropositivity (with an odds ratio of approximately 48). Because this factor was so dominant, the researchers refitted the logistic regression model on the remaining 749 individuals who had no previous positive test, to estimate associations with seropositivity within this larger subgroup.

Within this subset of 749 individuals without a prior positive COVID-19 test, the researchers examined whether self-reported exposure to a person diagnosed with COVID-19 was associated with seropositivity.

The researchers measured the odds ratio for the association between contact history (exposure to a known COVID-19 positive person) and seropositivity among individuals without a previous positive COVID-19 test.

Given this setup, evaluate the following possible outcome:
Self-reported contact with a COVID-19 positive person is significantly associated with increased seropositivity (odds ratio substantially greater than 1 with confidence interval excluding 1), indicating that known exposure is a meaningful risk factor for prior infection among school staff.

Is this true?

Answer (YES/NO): YES